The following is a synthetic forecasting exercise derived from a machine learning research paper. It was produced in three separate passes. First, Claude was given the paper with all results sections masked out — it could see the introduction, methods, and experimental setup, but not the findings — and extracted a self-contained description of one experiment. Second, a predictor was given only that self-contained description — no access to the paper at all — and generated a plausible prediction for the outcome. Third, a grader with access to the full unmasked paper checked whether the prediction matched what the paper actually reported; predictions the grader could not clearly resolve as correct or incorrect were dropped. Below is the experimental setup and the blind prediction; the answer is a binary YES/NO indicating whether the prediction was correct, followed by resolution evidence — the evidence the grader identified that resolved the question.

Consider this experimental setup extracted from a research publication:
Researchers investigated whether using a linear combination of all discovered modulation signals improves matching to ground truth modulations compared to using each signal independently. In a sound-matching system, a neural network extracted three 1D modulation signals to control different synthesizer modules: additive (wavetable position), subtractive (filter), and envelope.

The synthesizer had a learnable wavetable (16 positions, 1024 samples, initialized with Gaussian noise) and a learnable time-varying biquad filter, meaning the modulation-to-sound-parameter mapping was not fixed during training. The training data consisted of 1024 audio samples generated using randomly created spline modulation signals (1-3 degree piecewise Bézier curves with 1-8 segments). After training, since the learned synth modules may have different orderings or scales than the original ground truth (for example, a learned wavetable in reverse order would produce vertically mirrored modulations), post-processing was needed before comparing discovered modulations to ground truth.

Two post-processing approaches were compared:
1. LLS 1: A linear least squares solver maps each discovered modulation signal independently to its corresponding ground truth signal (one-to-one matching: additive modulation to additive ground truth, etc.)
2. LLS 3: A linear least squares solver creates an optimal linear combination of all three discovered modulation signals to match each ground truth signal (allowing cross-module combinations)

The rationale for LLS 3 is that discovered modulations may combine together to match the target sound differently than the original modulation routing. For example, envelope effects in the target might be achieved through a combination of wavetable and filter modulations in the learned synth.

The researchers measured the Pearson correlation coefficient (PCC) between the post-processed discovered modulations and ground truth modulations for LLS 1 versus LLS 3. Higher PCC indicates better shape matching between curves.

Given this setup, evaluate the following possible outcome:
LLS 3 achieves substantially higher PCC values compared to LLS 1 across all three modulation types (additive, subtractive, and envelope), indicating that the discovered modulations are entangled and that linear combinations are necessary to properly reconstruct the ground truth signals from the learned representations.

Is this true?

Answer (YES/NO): YES